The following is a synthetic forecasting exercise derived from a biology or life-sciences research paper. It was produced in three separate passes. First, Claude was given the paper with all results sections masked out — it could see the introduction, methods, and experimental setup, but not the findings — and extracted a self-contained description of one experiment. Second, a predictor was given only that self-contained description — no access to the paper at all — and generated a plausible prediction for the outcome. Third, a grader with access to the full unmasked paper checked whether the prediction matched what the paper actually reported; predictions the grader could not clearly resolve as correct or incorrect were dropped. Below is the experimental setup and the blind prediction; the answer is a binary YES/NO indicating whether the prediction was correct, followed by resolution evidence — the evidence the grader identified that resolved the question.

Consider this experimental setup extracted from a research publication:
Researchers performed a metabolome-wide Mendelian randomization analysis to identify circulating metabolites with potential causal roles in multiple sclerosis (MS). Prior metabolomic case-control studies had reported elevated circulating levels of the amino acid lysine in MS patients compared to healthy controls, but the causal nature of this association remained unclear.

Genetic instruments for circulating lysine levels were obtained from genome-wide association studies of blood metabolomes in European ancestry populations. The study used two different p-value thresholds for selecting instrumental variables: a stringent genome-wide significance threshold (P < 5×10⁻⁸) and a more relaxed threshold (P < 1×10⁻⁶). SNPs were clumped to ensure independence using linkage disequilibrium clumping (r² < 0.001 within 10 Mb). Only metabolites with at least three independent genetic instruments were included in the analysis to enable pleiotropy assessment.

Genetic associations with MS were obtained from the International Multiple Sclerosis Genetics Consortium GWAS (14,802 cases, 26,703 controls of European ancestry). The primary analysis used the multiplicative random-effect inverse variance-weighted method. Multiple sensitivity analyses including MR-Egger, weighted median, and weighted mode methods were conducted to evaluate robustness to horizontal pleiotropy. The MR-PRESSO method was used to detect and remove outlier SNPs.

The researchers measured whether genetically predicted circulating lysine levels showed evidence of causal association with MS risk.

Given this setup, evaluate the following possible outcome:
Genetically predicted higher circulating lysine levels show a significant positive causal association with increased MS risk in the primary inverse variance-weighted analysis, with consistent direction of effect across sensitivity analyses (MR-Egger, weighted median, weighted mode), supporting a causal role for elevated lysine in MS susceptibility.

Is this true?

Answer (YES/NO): YES